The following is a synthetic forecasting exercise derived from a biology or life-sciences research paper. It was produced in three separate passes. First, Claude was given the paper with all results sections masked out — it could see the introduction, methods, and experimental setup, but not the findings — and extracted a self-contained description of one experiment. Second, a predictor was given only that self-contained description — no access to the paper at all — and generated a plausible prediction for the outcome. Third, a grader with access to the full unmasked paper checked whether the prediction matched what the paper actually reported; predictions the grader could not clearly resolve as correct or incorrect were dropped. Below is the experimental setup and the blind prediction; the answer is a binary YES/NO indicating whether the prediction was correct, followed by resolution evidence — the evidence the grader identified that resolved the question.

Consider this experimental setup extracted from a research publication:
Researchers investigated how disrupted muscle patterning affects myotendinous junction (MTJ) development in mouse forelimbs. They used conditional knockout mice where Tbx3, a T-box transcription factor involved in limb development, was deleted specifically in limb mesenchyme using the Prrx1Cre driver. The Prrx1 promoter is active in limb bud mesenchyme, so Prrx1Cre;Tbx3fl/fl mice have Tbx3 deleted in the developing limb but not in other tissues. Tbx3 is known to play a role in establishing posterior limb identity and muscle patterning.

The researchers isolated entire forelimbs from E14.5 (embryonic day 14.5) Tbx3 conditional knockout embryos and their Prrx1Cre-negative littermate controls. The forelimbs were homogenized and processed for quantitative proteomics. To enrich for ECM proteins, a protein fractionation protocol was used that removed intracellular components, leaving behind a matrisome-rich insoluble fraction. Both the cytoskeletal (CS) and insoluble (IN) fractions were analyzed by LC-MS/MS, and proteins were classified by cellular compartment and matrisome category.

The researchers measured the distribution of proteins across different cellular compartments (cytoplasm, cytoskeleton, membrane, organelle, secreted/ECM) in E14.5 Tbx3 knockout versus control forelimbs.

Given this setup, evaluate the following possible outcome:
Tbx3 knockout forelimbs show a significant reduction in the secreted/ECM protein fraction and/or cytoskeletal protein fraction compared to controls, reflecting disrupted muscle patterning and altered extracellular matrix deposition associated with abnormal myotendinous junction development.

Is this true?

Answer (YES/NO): NO